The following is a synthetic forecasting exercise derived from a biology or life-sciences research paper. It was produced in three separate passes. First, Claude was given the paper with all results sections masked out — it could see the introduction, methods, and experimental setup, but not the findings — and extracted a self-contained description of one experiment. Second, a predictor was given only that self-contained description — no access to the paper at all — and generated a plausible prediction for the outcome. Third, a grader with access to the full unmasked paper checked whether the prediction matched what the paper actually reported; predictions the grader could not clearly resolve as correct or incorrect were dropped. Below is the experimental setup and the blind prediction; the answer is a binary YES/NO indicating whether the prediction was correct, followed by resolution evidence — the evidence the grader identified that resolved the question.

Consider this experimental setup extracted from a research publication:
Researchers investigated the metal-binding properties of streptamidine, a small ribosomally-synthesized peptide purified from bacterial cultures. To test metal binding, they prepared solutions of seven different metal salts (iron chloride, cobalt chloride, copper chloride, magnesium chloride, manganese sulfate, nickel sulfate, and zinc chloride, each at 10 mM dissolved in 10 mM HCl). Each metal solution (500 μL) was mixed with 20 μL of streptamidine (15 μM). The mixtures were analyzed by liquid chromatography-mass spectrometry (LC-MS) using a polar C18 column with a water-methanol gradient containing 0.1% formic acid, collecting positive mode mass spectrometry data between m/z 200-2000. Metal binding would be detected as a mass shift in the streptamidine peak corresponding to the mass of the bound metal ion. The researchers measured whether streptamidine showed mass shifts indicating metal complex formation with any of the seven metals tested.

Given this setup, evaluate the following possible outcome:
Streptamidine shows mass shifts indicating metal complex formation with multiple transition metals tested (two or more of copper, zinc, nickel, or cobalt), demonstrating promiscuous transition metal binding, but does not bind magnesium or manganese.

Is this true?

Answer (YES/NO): NO